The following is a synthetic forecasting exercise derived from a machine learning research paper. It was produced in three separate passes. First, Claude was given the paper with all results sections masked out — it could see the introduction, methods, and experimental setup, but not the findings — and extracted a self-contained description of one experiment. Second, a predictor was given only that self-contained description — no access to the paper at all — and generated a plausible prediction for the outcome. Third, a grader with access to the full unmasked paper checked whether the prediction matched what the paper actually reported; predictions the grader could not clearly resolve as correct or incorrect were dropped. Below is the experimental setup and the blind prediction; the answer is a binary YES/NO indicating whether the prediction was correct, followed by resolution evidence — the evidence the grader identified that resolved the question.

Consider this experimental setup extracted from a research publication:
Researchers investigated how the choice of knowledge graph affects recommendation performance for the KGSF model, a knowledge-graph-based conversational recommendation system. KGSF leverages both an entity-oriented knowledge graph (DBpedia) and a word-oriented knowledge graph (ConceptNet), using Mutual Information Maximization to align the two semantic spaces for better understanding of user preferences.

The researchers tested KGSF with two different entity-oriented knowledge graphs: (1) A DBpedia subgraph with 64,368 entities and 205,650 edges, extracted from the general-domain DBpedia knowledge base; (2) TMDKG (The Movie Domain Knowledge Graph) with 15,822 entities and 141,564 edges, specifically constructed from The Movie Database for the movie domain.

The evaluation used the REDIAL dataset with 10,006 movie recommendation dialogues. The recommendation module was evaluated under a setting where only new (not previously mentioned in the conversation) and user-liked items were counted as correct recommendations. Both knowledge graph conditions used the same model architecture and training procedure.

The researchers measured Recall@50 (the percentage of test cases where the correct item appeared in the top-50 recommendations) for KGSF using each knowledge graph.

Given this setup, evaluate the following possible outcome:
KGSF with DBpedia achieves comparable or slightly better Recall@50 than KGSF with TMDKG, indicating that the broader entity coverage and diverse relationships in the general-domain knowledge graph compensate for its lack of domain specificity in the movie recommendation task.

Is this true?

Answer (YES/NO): NO